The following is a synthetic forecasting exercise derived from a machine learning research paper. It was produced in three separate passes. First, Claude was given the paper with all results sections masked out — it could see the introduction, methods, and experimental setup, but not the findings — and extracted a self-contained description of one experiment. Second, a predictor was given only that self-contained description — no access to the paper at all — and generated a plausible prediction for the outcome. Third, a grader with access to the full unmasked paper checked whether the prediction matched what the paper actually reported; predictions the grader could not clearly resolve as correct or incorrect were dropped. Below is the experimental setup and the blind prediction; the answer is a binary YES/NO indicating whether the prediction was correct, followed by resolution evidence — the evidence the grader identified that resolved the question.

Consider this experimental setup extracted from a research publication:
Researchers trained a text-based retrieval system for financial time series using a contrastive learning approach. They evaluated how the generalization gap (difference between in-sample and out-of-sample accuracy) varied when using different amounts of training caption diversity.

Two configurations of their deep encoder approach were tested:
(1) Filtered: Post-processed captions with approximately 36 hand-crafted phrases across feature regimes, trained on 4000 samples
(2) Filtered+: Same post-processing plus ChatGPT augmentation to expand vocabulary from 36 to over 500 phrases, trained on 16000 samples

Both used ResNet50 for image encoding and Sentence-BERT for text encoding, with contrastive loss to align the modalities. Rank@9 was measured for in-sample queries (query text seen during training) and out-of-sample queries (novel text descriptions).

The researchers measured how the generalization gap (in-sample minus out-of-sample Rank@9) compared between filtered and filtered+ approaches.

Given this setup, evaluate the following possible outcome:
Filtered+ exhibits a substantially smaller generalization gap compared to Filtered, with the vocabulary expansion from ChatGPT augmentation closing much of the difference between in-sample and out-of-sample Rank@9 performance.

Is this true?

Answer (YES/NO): YES